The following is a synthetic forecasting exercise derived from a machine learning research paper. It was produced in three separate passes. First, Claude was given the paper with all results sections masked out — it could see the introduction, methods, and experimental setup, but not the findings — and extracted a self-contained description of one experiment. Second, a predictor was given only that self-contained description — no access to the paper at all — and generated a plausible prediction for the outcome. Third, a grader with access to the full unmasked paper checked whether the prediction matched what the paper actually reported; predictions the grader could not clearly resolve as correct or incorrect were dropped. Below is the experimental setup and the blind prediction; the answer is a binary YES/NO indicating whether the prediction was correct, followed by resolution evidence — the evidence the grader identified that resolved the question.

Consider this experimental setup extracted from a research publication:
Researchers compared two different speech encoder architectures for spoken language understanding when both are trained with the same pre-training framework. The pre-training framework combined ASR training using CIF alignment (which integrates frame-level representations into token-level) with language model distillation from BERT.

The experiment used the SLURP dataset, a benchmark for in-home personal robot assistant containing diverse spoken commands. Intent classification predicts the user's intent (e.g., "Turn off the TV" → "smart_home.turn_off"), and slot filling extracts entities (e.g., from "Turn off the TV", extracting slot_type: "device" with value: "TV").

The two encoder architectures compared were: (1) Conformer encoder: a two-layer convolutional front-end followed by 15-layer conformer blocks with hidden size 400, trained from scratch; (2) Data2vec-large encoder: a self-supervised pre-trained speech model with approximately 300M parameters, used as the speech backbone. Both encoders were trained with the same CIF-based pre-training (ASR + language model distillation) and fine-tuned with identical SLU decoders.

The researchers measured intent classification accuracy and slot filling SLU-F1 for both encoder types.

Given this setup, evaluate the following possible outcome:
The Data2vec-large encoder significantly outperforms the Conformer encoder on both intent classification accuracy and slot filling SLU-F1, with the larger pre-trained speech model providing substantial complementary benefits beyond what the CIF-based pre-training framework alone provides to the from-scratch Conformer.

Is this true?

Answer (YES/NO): YES